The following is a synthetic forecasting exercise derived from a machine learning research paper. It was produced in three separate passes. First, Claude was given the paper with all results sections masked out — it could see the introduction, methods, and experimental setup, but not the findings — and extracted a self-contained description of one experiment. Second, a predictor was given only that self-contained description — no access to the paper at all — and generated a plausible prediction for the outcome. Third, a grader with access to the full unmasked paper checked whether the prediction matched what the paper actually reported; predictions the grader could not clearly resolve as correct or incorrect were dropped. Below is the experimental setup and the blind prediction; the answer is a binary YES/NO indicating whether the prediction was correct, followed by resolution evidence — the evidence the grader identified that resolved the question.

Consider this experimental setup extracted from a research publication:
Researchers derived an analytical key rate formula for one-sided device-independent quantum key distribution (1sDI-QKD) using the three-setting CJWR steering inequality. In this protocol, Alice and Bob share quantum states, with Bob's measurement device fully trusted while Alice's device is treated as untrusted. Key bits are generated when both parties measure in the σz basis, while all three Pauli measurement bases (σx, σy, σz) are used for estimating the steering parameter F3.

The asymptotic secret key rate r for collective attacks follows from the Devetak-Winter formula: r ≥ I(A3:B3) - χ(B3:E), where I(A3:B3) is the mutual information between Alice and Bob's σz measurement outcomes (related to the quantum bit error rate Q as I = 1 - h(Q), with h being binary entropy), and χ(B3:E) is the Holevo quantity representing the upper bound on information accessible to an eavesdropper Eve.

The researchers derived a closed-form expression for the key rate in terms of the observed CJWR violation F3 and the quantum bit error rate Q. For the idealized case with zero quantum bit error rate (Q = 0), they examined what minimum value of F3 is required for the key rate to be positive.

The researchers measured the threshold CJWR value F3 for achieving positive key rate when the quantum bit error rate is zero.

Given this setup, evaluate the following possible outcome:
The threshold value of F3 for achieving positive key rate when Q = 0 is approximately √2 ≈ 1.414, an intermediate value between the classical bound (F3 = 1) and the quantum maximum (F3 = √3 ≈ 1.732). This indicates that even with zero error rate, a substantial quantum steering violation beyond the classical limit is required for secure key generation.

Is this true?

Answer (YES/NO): NO